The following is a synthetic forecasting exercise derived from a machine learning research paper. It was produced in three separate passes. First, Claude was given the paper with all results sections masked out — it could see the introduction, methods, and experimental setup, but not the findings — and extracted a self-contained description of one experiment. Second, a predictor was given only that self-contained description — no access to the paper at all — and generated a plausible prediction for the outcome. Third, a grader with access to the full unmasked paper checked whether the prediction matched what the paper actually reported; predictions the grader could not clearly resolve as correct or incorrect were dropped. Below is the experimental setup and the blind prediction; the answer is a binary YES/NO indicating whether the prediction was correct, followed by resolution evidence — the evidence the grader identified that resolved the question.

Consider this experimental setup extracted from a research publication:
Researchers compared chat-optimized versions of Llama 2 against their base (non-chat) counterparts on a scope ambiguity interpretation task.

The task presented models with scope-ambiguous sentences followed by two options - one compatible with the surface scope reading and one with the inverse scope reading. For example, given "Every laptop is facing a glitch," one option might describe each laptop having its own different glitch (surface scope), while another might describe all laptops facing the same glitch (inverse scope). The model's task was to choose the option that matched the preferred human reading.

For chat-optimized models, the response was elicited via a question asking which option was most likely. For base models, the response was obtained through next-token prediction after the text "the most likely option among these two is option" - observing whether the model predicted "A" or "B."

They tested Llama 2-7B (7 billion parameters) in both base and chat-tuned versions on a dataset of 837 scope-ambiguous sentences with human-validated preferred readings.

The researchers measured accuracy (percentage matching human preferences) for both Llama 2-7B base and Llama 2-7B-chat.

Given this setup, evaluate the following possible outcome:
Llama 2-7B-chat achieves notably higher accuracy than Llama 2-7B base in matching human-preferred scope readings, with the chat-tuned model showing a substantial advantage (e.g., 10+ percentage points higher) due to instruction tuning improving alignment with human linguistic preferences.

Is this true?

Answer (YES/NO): NO